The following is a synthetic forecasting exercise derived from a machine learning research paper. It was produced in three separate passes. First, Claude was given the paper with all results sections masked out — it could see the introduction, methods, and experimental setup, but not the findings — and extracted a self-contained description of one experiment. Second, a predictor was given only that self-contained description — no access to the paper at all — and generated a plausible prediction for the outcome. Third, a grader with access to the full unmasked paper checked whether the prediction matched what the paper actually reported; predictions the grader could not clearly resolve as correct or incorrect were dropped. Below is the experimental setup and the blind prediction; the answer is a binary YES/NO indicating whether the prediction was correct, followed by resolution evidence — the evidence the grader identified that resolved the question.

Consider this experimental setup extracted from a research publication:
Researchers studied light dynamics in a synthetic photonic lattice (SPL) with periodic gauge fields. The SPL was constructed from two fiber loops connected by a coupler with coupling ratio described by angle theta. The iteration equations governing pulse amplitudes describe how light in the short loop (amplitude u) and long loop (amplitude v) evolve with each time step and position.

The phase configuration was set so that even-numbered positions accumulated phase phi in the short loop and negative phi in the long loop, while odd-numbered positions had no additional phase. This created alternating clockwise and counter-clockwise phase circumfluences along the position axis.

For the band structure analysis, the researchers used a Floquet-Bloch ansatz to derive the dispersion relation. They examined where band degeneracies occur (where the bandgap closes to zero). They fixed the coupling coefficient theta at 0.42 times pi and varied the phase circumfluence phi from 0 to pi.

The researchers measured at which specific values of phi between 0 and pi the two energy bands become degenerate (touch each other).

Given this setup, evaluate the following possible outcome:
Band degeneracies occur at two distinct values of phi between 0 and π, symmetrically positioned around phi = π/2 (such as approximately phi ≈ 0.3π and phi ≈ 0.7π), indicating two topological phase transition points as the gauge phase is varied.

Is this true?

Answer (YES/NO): NO